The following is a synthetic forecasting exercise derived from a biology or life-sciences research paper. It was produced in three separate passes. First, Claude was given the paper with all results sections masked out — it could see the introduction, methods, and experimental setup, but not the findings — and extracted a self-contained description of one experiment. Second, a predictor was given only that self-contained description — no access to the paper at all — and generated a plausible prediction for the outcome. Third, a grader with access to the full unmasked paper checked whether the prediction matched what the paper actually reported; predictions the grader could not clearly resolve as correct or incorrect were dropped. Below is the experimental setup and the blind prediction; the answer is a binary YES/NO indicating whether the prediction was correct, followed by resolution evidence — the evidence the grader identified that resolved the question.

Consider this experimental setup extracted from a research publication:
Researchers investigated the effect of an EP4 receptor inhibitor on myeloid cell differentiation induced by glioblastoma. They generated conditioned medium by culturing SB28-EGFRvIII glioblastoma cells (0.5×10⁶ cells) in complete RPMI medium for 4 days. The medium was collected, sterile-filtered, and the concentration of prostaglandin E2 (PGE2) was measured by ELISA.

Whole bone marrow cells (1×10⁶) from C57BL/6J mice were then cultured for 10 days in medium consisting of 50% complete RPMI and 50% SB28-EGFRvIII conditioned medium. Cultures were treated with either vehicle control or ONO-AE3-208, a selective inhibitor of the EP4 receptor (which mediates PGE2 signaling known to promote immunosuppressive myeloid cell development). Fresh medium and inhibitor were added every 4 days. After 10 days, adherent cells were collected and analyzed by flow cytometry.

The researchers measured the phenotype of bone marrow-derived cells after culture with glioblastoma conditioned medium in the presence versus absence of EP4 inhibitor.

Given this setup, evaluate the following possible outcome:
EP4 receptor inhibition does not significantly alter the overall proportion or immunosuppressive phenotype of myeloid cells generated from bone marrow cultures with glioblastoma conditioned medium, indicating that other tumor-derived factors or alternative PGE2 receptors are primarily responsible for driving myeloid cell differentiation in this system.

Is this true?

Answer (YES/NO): NO